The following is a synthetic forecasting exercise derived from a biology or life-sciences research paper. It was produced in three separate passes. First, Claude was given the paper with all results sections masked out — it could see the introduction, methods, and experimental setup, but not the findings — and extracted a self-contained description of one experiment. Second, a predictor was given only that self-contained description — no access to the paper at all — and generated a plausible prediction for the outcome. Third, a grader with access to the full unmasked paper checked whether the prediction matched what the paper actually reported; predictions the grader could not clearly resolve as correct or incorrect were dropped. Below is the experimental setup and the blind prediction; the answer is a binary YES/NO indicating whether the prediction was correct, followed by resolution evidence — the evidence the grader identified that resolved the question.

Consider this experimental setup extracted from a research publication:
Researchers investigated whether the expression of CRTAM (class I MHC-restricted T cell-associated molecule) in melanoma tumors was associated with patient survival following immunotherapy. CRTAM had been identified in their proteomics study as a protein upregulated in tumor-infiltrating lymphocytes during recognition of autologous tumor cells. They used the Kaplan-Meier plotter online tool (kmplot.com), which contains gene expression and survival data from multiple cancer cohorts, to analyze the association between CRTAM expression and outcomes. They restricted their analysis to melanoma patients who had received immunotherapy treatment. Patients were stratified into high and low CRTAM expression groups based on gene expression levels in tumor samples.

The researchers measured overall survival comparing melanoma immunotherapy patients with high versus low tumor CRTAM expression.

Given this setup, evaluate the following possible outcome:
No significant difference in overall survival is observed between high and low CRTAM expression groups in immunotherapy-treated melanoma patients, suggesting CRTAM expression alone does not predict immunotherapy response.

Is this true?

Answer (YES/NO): NO